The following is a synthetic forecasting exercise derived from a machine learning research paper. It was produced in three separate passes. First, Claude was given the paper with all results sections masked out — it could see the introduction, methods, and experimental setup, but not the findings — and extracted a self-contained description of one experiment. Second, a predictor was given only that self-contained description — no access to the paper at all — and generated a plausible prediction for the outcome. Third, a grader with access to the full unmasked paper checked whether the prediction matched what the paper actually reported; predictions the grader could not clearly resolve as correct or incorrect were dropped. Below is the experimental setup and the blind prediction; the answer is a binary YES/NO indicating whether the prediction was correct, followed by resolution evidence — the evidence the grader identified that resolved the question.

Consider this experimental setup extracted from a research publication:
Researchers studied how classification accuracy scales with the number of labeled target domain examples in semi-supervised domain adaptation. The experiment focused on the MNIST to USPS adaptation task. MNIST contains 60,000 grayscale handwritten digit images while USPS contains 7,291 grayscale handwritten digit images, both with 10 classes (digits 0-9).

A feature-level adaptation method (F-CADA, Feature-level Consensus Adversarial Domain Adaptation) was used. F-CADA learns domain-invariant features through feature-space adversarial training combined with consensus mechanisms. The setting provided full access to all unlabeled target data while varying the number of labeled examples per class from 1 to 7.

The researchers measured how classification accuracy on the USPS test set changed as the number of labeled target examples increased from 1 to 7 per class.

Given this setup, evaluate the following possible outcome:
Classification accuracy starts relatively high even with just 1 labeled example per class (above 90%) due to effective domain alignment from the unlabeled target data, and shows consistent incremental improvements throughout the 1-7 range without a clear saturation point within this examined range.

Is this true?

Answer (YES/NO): YES